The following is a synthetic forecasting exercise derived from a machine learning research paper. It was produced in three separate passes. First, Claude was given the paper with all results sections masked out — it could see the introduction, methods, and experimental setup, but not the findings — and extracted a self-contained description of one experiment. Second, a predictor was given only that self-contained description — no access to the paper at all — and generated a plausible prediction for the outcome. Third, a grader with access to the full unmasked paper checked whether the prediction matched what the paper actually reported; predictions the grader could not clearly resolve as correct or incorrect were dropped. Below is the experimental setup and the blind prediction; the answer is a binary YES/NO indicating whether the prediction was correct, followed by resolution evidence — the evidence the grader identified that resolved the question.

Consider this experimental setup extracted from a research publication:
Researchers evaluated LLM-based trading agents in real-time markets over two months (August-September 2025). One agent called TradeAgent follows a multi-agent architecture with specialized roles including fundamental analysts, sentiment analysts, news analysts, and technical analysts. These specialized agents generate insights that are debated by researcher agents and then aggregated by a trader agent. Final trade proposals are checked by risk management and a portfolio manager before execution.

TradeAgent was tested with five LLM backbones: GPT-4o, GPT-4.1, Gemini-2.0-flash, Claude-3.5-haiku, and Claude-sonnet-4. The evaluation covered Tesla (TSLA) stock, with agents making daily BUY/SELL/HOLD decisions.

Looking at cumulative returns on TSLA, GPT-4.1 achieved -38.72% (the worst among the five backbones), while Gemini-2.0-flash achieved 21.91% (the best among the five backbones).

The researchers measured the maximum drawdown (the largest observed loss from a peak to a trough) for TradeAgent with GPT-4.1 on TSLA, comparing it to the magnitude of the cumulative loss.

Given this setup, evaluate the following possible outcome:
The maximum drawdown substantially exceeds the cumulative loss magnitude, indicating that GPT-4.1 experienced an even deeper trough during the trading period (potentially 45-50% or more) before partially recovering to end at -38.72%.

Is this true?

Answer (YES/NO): NO